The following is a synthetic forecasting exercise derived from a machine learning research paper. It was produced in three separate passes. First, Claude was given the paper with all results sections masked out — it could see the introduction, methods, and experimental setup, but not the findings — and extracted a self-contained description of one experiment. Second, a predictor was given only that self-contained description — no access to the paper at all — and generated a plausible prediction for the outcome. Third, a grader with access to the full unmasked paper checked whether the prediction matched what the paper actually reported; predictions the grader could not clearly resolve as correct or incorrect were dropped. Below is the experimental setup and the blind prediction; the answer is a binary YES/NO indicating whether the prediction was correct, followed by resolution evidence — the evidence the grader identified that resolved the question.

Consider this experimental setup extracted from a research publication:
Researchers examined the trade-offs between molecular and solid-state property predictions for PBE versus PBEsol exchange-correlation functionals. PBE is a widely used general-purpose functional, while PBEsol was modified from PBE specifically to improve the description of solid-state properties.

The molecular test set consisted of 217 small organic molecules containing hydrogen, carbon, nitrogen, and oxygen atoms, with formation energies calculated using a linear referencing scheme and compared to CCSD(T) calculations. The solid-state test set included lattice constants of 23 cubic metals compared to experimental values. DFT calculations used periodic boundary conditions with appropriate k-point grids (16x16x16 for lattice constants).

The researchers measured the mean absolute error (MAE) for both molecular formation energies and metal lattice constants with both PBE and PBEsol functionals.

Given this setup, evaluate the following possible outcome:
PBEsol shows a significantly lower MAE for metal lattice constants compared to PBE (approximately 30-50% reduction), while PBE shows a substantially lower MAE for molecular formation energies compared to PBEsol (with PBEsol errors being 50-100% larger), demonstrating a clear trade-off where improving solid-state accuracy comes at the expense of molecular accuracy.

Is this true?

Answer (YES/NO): NO